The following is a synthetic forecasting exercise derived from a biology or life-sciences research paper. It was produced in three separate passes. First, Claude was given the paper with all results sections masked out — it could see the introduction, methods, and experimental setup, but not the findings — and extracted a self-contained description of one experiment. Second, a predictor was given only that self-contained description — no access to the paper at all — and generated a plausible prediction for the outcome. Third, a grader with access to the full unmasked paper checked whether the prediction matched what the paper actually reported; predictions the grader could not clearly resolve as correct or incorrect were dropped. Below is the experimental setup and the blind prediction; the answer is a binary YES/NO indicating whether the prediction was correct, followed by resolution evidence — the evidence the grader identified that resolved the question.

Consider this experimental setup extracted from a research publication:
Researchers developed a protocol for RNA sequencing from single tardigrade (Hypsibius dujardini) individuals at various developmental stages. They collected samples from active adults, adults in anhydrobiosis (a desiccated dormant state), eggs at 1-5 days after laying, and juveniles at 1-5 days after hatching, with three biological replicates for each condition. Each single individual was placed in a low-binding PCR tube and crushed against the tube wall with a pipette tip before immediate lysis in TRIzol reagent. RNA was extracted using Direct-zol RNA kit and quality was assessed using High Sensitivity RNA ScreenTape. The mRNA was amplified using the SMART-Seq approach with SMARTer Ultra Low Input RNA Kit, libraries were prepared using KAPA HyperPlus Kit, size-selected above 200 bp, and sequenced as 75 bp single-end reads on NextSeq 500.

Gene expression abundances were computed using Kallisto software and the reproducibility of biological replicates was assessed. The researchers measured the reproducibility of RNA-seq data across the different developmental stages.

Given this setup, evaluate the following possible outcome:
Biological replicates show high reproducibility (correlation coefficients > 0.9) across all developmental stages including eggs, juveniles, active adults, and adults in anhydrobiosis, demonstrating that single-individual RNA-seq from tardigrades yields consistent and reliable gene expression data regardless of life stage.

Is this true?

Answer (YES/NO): NO